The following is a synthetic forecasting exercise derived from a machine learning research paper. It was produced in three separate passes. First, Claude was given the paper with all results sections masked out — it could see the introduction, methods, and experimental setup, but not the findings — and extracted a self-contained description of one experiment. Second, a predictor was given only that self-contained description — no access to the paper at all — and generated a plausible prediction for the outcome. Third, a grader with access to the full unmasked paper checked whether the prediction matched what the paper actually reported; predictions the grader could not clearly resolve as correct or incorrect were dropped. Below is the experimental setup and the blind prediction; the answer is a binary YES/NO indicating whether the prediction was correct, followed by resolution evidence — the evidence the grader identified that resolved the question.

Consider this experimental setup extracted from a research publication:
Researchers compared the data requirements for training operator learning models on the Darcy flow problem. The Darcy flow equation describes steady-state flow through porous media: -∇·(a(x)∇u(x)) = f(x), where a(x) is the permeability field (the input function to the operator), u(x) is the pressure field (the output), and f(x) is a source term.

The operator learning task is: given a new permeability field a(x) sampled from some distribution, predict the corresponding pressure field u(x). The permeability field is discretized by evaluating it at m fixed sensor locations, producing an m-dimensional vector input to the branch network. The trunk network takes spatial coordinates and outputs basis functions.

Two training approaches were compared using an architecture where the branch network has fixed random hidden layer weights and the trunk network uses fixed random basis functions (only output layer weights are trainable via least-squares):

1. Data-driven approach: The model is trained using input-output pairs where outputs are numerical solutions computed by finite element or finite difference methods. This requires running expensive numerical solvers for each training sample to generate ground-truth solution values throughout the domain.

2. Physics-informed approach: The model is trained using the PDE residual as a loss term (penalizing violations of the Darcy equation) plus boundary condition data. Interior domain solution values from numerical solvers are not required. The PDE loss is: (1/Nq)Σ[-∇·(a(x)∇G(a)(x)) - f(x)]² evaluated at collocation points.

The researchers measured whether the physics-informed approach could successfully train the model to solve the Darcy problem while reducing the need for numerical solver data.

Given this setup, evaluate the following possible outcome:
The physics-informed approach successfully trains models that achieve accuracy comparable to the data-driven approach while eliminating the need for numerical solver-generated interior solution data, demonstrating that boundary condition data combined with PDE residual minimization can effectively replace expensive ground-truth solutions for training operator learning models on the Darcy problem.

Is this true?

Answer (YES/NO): YES